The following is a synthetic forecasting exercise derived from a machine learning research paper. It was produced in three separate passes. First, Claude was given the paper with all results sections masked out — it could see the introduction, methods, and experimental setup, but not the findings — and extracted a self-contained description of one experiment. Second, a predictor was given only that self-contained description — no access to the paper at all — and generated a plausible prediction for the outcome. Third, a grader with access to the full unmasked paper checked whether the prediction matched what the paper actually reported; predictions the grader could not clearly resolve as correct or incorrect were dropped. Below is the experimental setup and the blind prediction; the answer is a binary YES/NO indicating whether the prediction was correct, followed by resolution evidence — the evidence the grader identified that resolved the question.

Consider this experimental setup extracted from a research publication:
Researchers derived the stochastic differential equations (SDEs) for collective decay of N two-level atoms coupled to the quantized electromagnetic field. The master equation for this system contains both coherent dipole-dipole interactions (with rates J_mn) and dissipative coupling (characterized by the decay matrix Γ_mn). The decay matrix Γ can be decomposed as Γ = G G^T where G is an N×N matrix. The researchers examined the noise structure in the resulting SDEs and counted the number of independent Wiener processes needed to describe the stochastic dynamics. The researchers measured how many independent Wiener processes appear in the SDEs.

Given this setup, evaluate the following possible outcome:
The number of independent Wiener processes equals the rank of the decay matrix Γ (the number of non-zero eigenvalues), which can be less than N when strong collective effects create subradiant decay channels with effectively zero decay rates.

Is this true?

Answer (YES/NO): NO